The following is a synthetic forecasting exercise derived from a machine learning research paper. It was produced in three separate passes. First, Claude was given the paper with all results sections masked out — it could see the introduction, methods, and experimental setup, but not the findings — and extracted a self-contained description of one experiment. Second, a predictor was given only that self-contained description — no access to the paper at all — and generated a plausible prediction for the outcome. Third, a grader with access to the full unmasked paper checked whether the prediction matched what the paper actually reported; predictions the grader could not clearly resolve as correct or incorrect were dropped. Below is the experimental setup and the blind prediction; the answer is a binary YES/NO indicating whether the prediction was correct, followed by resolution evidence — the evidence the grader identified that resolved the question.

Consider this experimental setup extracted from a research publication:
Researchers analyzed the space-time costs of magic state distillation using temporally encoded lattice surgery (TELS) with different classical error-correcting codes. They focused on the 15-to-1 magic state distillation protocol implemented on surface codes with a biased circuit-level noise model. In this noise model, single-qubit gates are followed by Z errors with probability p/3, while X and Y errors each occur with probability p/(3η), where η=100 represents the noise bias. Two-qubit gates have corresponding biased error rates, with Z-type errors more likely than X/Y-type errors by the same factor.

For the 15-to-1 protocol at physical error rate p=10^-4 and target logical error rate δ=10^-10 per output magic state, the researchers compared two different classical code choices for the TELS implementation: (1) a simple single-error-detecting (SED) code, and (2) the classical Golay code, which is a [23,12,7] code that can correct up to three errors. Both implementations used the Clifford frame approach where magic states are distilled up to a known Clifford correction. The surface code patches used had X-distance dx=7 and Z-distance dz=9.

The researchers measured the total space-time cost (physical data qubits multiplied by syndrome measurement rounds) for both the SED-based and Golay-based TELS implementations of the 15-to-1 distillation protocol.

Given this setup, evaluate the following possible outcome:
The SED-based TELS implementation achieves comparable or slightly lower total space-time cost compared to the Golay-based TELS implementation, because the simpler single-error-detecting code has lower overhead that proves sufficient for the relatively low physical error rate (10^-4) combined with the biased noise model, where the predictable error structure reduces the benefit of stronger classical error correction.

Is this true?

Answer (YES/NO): NO